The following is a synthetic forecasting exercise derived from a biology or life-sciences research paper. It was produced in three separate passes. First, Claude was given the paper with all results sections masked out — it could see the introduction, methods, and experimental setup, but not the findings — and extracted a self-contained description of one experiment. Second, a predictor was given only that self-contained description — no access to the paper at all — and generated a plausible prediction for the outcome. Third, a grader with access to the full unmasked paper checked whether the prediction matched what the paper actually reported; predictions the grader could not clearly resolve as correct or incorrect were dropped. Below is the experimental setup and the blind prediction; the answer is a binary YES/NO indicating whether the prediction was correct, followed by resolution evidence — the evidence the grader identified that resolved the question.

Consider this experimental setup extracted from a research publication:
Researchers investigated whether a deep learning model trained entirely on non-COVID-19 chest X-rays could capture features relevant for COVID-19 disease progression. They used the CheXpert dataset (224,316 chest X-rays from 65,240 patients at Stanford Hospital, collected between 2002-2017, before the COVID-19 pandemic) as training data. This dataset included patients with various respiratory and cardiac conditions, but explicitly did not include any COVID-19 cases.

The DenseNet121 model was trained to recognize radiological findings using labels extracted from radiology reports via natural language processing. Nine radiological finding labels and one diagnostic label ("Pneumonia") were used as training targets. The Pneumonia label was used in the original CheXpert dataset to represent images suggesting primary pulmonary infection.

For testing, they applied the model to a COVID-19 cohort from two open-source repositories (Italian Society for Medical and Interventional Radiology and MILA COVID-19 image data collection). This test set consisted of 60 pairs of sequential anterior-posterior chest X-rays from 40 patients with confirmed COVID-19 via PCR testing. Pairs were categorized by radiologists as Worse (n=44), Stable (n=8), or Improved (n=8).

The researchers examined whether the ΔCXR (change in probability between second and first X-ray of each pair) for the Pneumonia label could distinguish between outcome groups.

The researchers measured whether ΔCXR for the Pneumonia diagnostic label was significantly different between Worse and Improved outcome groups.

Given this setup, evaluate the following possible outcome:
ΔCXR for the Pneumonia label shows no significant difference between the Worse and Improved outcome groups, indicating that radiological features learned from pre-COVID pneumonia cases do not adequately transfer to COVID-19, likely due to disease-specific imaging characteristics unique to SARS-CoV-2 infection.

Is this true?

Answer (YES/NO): NO